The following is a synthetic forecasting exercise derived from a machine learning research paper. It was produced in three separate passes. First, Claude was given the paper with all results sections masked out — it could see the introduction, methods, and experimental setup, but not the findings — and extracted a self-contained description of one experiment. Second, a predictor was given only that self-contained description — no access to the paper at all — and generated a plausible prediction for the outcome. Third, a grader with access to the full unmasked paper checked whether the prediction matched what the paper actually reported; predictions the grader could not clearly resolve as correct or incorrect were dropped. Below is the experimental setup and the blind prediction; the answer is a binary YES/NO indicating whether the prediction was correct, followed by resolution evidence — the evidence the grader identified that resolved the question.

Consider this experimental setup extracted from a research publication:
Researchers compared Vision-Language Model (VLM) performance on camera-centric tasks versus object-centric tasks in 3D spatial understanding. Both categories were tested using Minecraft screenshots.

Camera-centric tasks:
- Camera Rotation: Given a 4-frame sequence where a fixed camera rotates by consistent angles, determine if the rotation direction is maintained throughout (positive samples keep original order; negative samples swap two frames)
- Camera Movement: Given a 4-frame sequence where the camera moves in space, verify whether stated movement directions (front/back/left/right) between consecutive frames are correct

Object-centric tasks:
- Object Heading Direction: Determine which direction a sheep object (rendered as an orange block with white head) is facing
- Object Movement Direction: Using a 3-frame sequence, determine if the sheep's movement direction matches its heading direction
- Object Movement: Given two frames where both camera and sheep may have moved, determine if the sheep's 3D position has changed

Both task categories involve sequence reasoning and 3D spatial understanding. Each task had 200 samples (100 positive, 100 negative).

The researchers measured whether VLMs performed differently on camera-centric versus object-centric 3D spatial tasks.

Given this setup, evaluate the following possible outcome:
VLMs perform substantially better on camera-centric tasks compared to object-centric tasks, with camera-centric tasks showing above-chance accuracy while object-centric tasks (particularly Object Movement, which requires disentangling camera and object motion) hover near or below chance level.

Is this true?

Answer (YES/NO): NO